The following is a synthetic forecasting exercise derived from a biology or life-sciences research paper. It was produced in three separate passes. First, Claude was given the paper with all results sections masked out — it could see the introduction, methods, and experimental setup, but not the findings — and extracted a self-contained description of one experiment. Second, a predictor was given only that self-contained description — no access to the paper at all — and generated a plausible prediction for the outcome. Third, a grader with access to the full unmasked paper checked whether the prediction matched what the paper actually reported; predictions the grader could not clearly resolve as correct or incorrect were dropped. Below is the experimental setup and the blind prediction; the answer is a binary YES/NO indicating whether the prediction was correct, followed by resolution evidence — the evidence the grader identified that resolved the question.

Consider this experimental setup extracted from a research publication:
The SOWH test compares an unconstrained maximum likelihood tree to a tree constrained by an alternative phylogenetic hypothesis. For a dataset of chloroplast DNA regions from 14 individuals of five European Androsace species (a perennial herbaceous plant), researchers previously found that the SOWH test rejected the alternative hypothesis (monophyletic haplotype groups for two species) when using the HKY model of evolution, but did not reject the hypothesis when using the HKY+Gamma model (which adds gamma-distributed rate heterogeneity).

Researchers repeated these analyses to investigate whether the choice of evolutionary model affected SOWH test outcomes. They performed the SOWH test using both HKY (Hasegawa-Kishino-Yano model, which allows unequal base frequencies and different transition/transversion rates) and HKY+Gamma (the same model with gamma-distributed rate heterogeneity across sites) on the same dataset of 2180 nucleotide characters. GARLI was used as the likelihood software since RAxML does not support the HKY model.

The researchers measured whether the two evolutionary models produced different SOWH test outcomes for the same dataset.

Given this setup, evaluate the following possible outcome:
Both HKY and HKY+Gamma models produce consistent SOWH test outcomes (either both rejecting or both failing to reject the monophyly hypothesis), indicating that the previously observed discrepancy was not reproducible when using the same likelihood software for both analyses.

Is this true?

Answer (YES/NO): NO